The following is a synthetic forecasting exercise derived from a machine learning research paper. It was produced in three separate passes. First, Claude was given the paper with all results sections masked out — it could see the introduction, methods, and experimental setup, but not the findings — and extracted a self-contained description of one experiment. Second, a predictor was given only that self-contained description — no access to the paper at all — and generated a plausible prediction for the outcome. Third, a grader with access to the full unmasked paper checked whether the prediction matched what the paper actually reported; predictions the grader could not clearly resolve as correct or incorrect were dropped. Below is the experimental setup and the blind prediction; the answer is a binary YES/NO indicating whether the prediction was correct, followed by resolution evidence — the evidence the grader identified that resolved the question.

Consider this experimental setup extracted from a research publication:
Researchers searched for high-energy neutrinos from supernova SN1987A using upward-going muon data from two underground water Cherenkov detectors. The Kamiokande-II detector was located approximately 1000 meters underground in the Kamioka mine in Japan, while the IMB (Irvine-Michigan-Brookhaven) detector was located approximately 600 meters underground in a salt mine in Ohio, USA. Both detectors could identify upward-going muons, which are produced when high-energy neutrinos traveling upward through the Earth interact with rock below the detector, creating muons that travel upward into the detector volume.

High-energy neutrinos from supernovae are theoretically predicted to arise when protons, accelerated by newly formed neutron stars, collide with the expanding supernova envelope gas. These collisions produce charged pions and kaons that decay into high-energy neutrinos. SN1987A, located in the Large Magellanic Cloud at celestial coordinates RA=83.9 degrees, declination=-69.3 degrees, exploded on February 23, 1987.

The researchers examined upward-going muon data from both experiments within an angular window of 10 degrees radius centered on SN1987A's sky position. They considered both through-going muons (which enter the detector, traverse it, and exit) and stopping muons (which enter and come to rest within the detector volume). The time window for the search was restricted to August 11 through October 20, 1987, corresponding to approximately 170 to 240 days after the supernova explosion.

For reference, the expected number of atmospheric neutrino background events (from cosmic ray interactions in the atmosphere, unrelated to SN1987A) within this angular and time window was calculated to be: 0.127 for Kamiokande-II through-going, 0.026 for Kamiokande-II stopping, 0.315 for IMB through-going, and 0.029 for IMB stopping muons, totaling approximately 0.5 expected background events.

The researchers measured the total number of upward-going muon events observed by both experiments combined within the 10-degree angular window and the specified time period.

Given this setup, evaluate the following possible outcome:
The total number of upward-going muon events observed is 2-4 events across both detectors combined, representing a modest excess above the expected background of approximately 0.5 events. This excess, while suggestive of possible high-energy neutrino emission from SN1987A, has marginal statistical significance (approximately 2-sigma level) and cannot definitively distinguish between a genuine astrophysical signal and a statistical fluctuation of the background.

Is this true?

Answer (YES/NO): NO